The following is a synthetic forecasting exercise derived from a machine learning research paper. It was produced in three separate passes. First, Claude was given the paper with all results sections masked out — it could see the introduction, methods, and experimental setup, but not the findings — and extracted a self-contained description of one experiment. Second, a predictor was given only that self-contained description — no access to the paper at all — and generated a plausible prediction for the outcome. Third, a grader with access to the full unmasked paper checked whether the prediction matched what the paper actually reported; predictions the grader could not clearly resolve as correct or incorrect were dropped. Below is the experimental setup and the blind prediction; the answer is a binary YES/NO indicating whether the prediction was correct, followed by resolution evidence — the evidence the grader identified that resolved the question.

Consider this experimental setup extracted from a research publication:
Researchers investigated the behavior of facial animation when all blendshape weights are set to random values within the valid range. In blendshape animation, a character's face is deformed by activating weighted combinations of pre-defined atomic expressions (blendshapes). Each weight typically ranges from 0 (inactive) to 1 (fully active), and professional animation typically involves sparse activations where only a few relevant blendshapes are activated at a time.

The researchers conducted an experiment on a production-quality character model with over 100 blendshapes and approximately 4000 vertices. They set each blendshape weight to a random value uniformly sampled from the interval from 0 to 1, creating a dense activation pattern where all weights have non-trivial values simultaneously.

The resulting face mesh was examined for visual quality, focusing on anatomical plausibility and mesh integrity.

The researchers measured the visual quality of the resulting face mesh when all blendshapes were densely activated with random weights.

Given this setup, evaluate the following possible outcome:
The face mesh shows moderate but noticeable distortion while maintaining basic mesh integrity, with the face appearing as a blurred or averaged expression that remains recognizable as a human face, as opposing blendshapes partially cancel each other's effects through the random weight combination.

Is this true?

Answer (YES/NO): NO